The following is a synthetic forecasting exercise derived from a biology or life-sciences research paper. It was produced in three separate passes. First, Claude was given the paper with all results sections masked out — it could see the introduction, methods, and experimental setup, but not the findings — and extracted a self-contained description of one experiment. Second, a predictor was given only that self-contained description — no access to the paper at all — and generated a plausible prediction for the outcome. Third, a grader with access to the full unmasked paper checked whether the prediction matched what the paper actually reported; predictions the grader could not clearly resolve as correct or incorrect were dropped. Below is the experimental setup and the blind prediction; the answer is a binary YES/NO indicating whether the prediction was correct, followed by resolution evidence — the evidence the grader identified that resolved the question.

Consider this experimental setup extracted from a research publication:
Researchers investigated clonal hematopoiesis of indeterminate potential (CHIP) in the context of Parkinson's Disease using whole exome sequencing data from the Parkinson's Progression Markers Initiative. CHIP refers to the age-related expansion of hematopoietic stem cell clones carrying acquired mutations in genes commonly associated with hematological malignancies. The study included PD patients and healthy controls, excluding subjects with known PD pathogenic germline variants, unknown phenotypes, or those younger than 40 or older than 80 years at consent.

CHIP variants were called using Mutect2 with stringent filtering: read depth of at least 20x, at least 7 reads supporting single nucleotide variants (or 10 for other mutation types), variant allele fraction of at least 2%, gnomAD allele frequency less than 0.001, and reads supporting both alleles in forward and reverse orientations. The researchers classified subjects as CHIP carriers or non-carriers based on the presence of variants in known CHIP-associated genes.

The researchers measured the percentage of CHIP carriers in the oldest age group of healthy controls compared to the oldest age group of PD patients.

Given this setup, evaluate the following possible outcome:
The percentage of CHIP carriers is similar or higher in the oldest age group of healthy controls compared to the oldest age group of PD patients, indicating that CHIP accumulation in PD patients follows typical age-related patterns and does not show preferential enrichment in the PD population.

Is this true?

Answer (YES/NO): NO